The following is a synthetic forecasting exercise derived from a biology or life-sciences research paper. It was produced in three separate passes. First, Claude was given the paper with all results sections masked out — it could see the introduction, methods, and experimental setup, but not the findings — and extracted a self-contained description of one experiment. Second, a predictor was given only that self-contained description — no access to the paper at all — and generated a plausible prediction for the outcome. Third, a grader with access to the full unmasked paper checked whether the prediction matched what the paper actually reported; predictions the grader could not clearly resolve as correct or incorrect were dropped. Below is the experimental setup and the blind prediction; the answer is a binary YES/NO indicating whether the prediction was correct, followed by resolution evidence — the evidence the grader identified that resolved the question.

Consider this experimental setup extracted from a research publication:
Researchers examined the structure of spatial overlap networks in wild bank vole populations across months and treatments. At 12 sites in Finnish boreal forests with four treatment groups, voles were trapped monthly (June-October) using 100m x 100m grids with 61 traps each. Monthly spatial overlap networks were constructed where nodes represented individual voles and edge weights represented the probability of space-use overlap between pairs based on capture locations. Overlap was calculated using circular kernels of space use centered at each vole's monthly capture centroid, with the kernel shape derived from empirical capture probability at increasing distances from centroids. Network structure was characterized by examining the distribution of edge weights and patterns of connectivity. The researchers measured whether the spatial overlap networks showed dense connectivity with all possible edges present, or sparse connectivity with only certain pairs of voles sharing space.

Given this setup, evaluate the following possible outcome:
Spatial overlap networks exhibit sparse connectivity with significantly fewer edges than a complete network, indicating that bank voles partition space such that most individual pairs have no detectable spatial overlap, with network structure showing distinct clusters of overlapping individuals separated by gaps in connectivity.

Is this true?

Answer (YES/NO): NO